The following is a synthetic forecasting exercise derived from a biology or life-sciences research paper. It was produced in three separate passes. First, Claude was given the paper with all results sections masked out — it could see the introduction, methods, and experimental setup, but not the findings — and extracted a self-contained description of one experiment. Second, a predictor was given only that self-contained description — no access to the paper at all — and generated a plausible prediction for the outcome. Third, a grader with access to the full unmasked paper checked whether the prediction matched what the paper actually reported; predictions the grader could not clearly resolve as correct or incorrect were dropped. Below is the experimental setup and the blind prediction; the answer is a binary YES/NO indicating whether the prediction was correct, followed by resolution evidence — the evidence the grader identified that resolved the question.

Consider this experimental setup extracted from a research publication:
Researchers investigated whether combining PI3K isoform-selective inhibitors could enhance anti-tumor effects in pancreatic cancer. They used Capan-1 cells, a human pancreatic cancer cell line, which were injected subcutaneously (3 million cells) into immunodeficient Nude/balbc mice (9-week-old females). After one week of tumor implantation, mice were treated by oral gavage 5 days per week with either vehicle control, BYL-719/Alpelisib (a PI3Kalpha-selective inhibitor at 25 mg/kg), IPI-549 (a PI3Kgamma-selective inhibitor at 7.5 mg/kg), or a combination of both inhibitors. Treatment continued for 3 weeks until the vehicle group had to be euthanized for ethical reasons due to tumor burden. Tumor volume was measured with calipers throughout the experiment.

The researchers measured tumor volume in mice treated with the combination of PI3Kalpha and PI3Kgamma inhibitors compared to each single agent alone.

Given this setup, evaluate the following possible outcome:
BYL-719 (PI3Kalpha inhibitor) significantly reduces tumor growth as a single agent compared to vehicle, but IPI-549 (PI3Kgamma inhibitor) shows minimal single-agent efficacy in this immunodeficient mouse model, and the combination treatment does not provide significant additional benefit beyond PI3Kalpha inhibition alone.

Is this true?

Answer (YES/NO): NO